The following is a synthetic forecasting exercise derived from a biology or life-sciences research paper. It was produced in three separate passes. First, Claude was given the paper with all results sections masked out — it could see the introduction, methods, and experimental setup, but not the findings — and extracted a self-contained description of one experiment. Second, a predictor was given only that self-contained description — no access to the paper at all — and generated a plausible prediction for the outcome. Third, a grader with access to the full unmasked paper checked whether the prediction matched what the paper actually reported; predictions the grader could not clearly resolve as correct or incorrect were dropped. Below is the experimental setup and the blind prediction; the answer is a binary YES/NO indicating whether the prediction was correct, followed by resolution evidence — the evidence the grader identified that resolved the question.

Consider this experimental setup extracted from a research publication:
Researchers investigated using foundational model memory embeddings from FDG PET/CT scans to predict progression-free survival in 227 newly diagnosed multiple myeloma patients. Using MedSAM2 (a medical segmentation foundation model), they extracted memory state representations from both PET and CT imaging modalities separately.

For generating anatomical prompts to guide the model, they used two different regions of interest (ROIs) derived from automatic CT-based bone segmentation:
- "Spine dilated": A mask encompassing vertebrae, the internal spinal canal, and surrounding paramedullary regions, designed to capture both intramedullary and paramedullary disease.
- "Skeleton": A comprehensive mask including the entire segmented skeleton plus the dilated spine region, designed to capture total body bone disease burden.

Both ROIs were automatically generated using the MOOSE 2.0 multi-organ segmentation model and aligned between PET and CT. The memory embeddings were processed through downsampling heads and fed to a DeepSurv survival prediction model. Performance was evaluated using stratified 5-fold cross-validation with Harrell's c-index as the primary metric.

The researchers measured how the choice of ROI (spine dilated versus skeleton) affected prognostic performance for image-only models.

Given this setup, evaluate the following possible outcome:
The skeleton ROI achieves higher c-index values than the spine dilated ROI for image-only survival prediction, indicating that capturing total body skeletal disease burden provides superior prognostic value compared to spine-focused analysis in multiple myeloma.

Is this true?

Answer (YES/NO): NO